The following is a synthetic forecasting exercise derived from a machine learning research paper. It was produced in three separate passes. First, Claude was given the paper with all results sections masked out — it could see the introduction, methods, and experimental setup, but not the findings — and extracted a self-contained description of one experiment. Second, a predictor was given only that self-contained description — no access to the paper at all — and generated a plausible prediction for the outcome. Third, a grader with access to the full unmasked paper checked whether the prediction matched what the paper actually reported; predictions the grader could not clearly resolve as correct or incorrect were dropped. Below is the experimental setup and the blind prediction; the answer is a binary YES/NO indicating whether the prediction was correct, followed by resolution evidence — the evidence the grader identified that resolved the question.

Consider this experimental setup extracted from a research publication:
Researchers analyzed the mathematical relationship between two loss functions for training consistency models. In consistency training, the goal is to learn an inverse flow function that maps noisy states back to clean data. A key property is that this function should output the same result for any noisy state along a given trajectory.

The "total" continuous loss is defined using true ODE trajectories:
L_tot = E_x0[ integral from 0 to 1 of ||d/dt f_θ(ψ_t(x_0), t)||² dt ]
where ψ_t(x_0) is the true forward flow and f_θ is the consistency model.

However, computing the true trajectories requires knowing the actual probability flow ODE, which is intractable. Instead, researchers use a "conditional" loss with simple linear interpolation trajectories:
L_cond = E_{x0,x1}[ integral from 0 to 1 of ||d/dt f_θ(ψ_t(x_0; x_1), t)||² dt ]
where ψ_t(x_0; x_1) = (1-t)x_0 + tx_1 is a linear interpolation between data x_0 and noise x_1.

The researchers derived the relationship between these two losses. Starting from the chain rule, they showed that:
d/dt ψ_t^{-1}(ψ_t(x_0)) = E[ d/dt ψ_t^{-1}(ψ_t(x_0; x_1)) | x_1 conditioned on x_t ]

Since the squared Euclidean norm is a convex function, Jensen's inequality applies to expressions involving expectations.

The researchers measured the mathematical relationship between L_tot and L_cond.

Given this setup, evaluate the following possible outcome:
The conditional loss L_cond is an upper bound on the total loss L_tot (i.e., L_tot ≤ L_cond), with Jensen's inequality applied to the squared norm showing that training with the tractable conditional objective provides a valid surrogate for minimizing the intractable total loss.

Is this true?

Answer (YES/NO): YES